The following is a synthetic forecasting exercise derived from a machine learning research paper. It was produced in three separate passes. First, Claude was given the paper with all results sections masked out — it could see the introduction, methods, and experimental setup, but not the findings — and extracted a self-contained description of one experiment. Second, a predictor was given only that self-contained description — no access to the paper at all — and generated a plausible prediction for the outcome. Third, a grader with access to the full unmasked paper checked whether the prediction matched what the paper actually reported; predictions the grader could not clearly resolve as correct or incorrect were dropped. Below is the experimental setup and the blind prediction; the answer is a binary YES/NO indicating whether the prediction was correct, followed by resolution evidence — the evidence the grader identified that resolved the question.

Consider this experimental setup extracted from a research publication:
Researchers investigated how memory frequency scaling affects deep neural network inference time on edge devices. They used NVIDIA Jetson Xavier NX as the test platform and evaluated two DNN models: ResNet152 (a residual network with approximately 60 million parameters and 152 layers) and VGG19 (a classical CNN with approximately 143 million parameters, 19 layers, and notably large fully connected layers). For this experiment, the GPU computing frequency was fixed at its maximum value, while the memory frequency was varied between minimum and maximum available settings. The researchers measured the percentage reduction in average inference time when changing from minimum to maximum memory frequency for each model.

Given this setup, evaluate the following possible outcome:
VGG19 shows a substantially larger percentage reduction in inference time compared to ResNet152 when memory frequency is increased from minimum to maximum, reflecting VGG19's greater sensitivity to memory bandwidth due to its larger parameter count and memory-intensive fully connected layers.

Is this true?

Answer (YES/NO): YES